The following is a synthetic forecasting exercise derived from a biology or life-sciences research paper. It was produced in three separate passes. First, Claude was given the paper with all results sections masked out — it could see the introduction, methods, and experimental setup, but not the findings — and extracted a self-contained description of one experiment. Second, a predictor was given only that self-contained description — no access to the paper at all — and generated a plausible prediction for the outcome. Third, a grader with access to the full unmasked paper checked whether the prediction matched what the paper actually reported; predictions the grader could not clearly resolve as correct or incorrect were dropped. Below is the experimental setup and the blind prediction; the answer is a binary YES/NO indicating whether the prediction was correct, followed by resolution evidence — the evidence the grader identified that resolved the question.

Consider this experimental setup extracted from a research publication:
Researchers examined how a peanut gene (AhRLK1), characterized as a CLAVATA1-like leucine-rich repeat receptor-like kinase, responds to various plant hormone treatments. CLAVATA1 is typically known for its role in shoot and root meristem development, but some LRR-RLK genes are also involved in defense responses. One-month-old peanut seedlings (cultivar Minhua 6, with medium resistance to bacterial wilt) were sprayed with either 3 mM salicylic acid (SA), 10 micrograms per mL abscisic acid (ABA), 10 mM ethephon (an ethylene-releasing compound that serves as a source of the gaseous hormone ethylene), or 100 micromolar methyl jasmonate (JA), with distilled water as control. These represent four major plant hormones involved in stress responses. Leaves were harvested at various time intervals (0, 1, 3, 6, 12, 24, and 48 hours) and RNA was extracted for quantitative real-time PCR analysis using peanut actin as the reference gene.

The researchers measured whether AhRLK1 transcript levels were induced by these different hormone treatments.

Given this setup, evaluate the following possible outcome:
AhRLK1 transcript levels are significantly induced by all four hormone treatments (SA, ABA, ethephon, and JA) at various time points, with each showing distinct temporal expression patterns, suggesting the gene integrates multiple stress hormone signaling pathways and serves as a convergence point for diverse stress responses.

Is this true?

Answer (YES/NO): YES